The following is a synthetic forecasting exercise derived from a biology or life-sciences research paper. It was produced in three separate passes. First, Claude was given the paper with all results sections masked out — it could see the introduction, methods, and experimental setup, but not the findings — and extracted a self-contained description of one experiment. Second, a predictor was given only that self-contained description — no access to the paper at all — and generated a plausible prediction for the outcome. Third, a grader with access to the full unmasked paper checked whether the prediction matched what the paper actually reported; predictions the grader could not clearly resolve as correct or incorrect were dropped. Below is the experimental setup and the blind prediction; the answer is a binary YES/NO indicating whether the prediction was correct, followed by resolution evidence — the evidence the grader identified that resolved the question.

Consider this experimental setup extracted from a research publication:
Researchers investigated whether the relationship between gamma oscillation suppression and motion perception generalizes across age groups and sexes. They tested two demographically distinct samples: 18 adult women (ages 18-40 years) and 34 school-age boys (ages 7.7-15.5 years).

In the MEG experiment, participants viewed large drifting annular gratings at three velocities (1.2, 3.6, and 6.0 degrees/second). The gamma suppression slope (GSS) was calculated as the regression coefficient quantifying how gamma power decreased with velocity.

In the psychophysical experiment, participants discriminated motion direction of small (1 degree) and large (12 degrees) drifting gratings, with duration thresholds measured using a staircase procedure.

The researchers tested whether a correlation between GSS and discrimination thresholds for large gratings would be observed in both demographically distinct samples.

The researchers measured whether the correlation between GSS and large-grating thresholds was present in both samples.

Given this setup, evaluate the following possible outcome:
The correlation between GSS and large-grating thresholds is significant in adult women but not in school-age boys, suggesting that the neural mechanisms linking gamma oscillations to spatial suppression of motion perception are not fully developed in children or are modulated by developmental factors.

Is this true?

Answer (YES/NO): NO